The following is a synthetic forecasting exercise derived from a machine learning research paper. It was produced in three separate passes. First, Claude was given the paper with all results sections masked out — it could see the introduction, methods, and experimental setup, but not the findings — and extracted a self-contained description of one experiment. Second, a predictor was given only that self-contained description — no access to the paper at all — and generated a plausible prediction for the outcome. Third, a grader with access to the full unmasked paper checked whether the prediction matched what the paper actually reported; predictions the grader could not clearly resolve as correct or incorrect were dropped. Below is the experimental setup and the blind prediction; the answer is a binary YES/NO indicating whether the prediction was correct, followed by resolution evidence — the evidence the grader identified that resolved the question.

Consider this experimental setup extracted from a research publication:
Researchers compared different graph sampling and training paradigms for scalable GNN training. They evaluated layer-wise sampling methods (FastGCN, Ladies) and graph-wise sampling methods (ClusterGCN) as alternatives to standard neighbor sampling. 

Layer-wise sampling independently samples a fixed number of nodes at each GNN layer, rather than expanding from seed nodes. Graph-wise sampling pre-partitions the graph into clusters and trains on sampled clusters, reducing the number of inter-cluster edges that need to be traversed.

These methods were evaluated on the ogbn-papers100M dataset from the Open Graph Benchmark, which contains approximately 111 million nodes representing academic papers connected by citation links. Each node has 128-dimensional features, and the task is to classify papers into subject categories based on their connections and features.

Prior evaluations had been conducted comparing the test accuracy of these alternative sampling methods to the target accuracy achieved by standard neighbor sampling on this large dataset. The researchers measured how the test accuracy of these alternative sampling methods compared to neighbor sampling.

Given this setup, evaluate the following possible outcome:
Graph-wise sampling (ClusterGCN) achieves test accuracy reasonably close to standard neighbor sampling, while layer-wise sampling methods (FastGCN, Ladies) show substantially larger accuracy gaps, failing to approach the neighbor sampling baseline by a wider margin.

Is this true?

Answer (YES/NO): NO